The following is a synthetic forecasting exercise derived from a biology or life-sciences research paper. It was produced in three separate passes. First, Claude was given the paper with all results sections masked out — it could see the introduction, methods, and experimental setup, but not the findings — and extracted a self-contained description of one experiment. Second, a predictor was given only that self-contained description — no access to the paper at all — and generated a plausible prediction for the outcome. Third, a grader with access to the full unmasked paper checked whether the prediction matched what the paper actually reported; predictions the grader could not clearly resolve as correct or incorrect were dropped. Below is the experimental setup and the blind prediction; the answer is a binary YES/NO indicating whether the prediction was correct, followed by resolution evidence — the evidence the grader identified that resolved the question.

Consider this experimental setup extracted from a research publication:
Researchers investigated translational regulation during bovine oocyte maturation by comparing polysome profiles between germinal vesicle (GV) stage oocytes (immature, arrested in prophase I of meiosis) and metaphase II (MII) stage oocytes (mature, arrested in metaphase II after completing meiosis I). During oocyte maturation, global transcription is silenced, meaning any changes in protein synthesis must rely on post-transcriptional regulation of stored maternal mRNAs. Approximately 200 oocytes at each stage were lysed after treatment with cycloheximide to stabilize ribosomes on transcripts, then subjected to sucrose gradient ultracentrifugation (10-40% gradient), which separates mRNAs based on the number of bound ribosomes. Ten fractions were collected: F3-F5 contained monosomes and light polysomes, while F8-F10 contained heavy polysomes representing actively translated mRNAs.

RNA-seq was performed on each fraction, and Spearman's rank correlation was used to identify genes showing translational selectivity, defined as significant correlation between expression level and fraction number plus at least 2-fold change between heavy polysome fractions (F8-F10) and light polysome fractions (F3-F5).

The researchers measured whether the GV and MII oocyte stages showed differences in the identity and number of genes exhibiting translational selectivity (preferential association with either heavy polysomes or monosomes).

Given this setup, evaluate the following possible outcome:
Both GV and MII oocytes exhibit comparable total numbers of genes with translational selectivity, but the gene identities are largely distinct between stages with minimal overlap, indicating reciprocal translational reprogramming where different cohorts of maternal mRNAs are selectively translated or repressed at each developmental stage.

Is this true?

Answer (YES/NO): NO